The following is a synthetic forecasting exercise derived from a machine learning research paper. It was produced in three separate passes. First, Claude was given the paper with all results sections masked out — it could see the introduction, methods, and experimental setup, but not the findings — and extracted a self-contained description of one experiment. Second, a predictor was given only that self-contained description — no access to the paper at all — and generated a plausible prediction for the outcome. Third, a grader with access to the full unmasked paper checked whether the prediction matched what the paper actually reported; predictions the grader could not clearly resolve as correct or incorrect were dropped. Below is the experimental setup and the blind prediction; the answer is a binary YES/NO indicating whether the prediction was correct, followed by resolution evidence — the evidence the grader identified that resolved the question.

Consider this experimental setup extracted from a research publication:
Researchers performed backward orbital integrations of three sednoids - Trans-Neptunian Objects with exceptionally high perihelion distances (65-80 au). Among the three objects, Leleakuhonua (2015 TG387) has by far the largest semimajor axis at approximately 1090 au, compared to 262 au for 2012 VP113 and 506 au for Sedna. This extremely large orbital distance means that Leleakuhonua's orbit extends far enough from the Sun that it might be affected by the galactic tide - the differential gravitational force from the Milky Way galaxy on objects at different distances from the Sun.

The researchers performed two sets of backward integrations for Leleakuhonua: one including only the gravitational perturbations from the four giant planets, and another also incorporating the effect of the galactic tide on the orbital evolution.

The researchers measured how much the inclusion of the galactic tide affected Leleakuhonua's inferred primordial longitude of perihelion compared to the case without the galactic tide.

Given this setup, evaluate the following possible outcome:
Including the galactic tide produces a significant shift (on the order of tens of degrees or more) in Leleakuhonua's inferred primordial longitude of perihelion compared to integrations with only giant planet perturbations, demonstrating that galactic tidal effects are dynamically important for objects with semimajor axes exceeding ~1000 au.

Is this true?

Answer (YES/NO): YES